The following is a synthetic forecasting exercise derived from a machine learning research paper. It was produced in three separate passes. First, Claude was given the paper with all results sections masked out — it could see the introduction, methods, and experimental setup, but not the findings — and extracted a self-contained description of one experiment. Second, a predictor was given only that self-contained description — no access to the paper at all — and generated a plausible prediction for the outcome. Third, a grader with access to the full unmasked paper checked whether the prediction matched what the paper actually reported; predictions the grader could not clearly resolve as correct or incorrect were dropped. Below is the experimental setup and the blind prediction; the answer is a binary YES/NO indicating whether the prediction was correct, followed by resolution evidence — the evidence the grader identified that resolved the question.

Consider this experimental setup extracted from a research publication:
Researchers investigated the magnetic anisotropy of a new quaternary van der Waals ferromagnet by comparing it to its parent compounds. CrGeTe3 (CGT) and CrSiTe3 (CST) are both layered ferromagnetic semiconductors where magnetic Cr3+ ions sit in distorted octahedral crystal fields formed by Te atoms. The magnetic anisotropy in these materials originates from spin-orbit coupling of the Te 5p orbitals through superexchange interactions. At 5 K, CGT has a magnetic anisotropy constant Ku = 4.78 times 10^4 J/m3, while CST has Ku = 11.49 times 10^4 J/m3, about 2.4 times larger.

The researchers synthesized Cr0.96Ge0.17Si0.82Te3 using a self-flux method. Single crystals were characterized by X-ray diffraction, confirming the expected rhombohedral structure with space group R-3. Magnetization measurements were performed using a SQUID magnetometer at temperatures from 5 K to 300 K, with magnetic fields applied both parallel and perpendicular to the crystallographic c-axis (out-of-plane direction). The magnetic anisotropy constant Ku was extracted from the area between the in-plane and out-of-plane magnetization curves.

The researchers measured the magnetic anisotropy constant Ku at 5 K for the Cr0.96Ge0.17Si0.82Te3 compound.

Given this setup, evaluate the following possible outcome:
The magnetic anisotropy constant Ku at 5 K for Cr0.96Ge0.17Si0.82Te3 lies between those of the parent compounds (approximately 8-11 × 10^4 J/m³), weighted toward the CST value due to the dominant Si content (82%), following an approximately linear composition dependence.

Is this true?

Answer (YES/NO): YES